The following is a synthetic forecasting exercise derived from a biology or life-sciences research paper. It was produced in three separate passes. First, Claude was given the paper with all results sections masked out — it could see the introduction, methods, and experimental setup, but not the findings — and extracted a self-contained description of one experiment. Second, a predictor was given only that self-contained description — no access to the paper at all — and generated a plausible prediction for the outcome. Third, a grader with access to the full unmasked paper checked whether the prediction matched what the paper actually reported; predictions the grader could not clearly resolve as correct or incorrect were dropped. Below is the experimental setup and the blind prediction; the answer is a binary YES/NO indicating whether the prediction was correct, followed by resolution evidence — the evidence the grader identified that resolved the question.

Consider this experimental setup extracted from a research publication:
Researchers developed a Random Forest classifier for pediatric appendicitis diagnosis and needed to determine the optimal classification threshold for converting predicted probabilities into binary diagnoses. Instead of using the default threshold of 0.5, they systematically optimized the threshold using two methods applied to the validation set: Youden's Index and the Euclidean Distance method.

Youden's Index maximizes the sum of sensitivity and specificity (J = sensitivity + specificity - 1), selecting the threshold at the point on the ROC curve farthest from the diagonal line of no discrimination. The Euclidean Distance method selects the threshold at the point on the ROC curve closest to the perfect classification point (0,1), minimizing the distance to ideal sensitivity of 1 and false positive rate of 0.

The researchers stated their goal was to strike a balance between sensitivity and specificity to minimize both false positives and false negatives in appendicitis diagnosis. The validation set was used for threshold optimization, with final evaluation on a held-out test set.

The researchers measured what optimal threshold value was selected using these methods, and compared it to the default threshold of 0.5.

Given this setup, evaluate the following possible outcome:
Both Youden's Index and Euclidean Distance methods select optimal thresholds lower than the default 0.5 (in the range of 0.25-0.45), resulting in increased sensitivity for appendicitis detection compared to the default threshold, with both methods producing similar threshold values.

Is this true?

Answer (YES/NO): NO